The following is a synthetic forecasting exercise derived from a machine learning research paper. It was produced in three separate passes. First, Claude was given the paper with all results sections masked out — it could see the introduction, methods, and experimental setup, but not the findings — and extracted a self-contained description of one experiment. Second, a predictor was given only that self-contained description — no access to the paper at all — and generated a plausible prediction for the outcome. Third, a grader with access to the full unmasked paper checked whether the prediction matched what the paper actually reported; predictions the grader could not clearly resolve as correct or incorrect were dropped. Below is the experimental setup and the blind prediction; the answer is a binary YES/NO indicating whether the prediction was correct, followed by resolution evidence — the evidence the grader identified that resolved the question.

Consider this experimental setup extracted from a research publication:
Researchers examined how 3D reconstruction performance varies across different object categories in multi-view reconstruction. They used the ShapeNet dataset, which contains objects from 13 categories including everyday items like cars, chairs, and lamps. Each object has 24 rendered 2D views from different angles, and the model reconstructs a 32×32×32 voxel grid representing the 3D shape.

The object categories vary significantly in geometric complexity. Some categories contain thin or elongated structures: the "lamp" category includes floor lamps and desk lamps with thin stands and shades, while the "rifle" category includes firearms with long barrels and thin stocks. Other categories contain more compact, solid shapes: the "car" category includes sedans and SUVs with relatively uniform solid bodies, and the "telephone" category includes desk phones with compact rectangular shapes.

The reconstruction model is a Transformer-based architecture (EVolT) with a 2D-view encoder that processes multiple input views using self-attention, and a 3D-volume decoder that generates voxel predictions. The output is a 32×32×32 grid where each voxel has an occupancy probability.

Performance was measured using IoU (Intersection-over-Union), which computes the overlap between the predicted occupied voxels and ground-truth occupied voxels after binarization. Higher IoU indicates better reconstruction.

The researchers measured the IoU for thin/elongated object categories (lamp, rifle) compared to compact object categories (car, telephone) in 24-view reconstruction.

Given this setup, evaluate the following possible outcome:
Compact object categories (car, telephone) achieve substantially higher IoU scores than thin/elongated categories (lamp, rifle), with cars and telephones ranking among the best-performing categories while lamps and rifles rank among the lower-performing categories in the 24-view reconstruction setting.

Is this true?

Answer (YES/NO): NO